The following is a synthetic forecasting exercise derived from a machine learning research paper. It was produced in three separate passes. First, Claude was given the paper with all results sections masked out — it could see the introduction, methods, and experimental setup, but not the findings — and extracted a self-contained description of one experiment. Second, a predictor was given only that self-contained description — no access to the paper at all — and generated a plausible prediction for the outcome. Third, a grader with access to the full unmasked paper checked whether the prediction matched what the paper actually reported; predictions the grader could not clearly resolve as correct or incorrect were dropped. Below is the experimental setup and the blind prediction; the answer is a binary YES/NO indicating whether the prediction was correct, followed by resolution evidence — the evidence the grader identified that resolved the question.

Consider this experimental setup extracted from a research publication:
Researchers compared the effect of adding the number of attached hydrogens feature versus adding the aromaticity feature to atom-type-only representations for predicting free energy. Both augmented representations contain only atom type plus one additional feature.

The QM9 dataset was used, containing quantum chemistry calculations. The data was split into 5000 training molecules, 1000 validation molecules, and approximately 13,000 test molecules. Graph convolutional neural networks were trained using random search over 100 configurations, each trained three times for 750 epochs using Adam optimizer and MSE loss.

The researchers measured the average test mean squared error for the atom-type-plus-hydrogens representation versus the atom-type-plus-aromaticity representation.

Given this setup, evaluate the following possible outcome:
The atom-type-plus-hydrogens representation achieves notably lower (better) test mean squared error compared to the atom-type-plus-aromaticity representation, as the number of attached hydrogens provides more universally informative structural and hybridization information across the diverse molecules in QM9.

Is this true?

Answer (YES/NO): YES